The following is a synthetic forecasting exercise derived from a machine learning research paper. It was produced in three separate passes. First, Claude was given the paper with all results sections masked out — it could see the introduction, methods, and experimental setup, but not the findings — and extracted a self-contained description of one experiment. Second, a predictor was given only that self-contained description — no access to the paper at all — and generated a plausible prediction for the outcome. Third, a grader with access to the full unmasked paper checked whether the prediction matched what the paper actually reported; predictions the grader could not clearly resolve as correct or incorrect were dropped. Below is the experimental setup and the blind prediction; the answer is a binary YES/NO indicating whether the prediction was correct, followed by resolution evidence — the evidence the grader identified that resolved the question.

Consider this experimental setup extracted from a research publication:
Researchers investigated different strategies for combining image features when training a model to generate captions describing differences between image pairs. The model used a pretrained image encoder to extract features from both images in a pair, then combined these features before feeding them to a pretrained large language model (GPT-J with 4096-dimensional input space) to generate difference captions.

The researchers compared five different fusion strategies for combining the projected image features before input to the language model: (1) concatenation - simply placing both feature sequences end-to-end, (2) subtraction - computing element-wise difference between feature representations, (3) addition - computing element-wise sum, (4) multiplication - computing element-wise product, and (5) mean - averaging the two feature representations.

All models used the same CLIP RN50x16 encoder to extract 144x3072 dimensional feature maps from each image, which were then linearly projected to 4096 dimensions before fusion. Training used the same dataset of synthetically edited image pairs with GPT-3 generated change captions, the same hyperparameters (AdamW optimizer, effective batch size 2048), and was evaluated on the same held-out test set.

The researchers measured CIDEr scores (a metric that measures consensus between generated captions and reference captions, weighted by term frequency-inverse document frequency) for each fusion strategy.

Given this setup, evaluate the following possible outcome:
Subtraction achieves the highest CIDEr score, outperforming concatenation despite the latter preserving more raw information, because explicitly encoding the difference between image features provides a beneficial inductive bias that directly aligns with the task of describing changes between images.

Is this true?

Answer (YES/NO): NO